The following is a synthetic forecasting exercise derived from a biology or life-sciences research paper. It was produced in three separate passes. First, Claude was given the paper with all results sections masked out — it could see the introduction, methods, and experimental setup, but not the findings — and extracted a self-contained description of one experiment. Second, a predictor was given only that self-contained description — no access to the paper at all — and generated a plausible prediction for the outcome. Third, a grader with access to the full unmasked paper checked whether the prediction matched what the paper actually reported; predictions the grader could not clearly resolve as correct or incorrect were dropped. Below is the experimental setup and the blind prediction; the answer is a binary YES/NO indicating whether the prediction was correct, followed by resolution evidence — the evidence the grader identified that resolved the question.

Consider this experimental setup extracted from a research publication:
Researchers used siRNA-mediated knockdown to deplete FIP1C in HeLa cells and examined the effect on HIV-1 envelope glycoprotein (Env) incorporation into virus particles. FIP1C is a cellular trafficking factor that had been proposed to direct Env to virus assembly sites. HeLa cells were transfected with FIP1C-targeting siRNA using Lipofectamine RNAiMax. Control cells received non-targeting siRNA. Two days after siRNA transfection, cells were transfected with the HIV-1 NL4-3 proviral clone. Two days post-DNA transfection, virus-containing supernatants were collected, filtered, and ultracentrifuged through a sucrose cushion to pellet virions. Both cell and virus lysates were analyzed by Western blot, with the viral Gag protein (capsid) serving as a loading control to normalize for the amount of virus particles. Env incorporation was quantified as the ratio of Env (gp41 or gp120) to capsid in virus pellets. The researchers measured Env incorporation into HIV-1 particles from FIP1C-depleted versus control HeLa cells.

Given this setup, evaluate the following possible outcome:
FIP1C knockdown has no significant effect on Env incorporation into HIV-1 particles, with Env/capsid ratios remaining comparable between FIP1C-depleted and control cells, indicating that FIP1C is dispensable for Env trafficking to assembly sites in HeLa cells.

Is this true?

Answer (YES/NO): NO